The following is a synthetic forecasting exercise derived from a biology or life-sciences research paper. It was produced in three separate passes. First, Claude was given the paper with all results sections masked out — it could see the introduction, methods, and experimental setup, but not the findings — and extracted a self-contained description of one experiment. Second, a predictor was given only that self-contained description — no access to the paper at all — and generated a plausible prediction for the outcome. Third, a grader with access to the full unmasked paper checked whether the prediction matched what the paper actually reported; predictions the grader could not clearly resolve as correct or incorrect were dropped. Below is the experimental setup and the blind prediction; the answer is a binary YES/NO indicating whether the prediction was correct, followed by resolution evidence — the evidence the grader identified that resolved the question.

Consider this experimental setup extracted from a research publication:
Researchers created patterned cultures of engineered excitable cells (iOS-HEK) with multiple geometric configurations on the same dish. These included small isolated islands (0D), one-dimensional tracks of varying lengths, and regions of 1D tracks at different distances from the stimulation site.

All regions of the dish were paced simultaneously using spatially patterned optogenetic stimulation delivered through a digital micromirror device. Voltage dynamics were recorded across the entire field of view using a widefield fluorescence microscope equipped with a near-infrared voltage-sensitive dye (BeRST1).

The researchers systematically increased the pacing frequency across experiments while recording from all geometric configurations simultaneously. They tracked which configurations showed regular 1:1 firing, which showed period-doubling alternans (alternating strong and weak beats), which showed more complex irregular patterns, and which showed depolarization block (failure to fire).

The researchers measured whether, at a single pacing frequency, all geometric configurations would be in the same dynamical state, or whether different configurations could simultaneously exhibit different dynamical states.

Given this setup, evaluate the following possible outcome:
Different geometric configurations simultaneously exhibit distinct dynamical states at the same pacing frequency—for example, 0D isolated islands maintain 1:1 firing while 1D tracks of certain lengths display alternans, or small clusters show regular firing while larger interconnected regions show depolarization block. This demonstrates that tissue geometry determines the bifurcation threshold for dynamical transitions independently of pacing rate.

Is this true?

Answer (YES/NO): YES